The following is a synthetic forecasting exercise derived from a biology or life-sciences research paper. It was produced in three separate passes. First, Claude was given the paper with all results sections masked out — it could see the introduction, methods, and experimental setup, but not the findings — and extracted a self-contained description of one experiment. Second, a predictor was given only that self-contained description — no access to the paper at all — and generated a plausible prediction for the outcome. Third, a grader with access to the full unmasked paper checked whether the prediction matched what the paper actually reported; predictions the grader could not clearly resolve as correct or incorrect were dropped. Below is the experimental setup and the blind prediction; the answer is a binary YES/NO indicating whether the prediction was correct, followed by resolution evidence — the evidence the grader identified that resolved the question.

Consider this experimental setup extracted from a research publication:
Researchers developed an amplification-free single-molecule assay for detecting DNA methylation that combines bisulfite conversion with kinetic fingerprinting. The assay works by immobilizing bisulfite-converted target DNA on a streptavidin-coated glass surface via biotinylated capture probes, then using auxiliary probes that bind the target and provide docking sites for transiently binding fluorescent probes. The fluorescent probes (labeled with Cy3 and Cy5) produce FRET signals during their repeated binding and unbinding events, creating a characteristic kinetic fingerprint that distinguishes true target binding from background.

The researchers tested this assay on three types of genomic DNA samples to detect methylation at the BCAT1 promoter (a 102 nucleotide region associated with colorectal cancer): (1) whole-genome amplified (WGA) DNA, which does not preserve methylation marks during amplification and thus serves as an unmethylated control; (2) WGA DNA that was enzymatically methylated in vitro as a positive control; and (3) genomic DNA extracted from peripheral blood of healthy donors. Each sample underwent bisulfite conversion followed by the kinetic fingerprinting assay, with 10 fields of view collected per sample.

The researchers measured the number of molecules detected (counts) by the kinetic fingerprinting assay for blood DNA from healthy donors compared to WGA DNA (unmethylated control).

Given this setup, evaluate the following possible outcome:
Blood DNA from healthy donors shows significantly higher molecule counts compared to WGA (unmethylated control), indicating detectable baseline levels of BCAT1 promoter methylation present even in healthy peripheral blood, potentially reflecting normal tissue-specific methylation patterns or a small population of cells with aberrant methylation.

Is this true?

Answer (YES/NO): YES